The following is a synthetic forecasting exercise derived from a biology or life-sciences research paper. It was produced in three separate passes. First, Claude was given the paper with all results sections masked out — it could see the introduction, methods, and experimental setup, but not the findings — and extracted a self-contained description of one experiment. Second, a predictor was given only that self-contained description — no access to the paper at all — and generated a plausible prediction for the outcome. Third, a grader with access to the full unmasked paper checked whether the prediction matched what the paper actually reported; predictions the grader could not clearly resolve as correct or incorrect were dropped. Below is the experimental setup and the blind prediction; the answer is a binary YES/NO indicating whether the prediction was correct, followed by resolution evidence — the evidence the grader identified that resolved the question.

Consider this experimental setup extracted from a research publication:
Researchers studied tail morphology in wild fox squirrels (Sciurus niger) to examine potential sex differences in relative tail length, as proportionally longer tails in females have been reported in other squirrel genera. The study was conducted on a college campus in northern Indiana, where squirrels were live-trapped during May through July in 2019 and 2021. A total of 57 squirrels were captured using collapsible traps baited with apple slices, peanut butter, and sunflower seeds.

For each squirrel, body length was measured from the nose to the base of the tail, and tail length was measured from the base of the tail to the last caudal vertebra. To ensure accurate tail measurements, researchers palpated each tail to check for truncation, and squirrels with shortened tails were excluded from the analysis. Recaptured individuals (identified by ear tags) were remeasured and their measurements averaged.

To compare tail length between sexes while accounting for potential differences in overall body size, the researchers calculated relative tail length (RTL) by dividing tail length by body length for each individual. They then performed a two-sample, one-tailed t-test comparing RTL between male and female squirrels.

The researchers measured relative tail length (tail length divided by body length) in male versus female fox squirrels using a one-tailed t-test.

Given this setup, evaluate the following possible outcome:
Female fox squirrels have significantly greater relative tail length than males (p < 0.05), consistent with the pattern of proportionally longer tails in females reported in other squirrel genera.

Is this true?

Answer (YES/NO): YES